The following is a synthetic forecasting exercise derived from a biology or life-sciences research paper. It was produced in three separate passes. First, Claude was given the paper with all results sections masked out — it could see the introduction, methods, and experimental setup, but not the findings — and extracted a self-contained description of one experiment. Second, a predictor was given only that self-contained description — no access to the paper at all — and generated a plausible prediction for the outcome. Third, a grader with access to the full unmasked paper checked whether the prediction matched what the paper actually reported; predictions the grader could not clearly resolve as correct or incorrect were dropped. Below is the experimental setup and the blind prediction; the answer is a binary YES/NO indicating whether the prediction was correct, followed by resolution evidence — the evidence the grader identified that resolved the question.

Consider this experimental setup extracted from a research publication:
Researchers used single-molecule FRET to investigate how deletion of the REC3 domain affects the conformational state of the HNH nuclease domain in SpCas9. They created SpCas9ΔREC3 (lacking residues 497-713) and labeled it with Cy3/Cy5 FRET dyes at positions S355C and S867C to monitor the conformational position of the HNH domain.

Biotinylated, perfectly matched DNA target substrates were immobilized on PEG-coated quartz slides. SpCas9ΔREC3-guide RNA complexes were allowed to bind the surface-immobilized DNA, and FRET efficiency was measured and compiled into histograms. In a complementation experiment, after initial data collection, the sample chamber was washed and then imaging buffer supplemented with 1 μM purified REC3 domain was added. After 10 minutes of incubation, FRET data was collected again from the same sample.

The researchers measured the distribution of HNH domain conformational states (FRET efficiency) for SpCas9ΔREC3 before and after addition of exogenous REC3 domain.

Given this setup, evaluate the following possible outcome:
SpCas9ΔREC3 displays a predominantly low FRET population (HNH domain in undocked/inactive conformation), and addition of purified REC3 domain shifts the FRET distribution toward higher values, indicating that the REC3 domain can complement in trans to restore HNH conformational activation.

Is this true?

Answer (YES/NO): YES